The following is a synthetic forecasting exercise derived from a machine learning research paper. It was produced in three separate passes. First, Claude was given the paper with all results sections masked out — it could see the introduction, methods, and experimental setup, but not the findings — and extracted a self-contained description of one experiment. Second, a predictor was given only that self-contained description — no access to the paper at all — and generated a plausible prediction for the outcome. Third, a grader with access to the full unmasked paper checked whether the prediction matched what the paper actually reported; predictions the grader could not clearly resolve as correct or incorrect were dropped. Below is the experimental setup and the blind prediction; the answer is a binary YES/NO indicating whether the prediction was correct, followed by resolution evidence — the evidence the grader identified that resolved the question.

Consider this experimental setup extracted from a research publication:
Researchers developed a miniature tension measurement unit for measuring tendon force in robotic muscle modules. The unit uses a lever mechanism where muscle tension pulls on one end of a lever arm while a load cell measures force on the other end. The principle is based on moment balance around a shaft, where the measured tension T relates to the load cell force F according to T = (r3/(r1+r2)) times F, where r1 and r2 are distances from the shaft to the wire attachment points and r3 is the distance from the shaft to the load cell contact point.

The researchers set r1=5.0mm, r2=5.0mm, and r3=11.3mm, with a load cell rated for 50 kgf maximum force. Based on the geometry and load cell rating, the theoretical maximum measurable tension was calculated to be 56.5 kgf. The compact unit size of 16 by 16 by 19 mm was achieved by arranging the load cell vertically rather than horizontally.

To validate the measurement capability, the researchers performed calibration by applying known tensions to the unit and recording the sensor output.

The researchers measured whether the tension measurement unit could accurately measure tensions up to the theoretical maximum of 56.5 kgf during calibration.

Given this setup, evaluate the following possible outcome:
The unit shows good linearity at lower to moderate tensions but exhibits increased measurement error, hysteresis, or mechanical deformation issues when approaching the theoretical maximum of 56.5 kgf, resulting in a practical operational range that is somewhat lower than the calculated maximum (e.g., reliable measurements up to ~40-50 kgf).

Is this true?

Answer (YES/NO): NO